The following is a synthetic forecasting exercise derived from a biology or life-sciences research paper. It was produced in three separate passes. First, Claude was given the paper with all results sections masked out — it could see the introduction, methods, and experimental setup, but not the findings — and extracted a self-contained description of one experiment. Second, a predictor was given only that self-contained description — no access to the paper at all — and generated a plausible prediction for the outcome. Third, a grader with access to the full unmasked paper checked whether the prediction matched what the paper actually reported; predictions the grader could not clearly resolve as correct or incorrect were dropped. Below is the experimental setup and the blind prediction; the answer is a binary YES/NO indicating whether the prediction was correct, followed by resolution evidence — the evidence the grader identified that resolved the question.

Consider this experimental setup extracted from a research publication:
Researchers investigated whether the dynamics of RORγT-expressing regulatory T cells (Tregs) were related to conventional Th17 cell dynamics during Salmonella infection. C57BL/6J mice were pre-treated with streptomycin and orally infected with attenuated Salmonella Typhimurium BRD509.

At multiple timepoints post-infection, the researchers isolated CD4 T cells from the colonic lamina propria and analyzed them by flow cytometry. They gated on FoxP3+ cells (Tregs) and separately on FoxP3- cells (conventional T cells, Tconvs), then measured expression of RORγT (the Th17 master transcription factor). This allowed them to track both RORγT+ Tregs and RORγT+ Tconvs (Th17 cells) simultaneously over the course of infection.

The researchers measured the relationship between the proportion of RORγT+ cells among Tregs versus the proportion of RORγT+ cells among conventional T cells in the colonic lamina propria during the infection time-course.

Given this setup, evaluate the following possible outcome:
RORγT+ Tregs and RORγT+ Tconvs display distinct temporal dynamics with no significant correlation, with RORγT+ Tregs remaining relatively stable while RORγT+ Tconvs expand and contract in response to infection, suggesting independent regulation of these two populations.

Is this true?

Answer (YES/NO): NO